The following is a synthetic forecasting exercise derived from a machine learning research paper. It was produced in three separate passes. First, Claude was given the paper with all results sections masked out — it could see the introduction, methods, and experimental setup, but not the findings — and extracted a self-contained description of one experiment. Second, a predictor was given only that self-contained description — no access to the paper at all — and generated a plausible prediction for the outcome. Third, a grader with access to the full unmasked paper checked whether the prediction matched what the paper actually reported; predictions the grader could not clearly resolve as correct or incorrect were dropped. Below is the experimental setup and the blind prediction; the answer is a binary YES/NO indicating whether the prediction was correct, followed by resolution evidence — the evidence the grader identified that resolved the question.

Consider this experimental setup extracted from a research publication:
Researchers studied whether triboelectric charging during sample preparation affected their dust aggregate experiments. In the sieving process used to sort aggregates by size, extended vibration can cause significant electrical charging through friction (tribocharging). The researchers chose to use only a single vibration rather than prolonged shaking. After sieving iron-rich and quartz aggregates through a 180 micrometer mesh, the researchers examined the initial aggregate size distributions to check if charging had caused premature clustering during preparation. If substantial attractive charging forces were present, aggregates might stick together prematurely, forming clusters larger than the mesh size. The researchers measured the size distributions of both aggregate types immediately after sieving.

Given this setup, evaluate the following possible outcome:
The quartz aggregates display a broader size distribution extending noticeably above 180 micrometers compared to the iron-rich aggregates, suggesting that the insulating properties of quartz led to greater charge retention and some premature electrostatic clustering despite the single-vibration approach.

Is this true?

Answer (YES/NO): NO